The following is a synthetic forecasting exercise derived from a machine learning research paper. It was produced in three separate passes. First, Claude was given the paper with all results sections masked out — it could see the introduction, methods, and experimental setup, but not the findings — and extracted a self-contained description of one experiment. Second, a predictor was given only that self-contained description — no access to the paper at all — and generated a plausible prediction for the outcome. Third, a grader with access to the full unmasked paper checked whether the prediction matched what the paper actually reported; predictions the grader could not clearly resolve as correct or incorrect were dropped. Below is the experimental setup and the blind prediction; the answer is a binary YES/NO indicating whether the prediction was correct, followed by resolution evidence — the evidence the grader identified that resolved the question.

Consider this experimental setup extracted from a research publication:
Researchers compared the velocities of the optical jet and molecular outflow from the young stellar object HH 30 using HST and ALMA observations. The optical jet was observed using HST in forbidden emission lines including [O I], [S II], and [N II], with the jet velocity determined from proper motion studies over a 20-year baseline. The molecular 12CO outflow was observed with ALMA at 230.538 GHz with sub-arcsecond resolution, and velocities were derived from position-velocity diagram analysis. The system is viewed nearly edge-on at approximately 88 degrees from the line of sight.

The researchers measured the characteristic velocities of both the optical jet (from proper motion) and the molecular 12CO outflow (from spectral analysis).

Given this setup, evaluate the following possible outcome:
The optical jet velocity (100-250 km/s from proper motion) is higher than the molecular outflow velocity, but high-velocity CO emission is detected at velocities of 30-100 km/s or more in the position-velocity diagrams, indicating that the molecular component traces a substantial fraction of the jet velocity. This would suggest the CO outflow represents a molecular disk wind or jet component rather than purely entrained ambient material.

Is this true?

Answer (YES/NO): NO